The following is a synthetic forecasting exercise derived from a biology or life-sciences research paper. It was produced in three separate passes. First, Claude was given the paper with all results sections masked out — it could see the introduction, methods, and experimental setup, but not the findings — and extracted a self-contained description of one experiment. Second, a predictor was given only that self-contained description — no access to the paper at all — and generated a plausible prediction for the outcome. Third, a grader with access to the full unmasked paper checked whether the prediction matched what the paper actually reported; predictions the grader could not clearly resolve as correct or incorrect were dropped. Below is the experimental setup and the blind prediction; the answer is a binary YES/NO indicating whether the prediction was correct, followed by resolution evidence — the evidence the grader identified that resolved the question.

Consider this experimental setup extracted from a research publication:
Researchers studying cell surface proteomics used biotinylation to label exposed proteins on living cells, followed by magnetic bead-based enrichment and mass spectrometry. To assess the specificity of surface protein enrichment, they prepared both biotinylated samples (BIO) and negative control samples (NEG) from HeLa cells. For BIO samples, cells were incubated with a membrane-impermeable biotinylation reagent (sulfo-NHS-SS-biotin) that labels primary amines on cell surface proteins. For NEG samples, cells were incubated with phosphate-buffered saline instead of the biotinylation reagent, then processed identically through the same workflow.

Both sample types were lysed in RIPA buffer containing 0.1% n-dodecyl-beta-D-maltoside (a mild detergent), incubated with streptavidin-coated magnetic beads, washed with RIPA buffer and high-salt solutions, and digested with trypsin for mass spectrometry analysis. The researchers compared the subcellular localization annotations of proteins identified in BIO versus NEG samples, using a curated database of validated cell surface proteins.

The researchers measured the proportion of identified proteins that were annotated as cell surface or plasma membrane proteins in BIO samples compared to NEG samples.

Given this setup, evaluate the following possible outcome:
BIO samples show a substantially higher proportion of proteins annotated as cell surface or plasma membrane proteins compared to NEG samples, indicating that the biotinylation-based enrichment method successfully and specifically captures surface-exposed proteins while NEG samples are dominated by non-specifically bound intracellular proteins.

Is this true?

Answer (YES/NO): YES